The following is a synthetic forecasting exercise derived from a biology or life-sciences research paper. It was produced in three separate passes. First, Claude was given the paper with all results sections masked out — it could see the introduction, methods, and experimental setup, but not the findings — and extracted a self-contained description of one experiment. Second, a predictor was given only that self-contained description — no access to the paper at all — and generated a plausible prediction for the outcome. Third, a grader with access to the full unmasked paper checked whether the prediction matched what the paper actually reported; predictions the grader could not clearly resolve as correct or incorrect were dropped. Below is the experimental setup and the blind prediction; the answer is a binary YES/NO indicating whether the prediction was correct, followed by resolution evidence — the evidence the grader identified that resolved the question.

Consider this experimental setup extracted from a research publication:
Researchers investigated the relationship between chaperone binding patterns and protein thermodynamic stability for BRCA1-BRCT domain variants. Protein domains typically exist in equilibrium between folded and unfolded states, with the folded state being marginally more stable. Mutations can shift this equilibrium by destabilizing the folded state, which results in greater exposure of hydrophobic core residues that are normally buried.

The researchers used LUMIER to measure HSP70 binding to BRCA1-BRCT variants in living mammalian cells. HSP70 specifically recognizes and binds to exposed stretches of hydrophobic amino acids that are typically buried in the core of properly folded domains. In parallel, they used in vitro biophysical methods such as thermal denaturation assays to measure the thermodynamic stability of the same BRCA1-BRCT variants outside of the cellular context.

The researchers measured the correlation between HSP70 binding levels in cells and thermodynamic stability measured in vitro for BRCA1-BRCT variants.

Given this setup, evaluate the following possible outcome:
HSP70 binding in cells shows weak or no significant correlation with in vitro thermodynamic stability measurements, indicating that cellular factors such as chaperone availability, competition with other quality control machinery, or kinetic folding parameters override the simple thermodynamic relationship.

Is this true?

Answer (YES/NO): NO